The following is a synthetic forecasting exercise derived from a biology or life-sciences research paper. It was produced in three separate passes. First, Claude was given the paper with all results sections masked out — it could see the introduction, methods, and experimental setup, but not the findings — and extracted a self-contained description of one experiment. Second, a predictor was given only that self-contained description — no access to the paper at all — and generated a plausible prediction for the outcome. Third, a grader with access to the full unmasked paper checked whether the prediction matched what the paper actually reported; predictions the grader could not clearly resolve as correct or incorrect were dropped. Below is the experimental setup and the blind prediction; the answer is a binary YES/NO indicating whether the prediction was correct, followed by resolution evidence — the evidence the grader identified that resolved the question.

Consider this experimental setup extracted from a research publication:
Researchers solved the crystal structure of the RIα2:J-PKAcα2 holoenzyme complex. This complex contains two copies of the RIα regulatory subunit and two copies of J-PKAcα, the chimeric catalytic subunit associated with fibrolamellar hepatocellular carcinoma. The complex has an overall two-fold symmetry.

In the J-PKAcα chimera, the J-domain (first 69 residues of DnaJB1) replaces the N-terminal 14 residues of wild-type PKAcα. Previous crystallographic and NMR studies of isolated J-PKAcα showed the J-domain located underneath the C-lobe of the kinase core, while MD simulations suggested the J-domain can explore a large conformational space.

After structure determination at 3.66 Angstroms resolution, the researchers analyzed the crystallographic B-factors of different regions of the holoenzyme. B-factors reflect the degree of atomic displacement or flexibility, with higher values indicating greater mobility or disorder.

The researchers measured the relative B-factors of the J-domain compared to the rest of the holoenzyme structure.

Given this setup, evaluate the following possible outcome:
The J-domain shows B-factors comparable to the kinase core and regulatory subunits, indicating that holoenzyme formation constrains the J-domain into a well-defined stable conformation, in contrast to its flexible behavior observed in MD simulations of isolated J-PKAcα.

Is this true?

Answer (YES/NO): NO